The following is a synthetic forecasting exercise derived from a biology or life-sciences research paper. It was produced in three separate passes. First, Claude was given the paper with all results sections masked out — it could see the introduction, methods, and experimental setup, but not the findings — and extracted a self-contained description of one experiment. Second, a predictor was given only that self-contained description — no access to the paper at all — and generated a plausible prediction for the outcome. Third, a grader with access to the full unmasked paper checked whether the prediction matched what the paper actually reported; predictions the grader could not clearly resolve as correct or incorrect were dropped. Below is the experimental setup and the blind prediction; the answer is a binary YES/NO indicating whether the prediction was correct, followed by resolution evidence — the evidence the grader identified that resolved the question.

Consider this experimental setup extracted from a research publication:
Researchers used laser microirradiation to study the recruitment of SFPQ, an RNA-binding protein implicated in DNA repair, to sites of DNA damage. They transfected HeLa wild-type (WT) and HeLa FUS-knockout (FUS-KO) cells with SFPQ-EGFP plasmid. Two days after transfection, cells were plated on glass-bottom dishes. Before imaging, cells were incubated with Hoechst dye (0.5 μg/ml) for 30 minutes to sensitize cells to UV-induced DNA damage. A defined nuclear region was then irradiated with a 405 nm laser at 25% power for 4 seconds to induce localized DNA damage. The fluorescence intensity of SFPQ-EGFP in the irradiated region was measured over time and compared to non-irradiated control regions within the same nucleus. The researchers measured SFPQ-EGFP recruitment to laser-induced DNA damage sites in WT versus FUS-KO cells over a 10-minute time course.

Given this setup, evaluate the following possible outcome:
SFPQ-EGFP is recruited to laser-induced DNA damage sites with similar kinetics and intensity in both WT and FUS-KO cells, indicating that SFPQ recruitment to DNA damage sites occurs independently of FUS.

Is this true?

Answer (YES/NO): NO